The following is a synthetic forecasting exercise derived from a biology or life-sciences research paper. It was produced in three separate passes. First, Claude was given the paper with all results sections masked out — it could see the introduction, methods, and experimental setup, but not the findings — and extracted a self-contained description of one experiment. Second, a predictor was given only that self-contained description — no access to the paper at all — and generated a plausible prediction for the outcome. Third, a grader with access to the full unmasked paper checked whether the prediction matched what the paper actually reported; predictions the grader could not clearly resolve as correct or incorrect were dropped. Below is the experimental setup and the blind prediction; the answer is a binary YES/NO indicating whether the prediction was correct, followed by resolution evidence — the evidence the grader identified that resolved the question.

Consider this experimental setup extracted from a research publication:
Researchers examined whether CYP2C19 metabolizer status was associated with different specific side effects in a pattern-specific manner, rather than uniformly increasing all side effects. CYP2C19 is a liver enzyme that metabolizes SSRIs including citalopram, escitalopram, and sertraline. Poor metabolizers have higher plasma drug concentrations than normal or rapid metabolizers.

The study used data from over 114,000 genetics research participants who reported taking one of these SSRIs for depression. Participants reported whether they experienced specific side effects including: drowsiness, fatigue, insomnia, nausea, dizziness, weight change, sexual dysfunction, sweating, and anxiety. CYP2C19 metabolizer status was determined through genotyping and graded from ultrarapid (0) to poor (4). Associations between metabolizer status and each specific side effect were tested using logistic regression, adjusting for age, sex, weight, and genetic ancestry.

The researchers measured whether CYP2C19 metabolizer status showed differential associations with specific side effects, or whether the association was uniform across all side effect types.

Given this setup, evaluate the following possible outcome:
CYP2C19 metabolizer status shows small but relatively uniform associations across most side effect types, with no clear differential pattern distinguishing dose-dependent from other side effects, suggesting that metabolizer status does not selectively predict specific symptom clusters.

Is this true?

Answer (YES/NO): NO